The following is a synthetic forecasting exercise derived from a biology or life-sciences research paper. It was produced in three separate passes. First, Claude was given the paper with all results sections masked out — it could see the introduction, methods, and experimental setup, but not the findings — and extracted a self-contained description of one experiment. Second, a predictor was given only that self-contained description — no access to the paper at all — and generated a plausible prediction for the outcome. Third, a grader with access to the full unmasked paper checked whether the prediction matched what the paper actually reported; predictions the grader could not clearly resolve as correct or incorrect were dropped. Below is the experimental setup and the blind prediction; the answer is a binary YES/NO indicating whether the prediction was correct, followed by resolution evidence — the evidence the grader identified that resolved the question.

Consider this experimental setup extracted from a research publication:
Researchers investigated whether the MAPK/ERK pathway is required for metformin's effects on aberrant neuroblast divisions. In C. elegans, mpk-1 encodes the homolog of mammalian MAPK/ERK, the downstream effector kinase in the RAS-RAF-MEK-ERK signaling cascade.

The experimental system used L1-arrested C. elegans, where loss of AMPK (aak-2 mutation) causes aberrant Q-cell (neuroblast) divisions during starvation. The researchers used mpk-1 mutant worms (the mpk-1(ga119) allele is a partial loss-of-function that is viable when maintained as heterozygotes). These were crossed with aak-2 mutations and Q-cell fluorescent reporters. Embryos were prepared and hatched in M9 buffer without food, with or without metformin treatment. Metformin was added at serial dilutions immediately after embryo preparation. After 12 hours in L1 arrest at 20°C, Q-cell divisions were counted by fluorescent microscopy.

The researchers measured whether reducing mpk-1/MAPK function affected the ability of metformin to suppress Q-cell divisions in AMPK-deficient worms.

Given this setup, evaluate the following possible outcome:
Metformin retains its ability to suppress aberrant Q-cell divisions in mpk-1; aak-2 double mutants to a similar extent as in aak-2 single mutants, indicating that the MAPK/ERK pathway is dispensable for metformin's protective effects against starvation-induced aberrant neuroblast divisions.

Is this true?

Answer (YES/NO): NO